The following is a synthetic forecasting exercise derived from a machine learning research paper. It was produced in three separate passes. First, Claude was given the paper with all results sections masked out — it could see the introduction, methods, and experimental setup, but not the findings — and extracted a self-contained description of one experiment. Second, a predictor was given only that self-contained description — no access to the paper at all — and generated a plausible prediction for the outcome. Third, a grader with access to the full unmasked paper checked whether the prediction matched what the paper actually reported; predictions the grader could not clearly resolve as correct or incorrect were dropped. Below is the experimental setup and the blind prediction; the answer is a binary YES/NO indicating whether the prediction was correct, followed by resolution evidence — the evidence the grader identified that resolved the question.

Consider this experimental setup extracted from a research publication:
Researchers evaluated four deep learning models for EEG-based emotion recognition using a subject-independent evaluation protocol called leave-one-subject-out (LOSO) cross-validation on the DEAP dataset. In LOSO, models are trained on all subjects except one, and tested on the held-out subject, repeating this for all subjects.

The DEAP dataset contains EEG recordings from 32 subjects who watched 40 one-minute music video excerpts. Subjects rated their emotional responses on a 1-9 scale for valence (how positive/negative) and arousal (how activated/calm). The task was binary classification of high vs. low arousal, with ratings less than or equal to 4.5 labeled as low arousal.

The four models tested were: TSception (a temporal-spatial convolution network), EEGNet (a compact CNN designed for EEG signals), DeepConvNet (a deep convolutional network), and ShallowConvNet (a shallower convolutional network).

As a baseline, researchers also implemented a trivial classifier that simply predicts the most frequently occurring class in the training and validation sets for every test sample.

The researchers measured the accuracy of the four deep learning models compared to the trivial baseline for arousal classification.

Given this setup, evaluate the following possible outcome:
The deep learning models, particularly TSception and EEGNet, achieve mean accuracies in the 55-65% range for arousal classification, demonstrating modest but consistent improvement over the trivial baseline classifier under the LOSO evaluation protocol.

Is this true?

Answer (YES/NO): NO